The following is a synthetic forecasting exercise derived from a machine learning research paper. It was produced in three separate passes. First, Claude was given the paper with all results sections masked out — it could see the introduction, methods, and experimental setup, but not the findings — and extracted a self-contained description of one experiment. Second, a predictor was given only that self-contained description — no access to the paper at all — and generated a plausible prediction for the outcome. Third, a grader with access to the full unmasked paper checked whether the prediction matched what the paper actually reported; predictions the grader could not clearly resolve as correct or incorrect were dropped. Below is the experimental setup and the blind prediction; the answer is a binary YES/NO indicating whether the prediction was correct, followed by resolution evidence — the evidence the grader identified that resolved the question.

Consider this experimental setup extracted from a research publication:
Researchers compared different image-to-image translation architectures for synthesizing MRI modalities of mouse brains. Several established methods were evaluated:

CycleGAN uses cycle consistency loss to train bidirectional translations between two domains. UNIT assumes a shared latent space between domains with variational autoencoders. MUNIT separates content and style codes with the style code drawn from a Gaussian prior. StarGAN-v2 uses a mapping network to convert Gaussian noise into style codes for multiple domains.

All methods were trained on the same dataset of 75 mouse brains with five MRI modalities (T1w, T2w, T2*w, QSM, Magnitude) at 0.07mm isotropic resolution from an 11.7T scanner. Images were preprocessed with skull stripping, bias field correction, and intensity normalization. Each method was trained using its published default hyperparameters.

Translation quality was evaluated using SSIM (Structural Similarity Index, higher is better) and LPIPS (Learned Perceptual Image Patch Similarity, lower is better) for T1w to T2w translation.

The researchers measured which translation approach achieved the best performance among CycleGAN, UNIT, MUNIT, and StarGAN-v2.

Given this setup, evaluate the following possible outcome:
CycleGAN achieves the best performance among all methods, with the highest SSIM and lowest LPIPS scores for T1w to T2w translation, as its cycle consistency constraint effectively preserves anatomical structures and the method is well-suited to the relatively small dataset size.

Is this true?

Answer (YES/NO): NO